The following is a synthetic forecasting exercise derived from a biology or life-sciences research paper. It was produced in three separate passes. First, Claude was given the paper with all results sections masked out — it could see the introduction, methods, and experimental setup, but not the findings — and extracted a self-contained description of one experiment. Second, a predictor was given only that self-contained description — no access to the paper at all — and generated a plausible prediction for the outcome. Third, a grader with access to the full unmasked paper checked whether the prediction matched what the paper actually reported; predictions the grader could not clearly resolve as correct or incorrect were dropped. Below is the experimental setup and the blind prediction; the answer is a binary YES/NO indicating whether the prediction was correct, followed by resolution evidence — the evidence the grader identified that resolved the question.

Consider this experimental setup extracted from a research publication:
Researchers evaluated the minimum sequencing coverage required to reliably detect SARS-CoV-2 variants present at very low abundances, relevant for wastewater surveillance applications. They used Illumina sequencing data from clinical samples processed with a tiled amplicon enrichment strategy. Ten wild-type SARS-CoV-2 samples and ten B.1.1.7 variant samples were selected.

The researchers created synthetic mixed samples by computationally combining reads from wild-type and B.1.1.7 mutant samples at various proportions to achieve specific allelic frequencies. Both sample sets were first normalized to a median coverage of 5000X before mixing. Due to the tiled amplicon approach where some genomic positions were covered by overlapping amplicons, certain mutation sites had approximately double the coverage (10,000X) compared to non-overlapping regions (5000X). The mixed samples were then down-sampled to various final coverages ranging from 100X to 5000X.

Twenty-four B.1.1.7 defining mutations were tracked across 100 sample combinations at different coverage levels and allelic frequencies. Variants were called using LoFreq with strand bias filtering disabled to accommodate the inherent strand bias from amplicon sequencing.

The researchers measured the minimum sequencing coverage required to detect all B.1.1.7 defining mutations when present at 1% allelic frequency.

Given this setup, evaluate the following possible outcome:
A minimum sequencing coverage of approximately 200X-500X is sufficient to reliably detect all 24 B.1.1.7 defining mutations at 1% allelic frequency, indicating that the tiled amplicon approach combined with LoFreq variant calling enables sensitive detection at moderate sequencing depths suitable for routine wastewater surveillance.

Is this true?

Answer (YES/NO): NO